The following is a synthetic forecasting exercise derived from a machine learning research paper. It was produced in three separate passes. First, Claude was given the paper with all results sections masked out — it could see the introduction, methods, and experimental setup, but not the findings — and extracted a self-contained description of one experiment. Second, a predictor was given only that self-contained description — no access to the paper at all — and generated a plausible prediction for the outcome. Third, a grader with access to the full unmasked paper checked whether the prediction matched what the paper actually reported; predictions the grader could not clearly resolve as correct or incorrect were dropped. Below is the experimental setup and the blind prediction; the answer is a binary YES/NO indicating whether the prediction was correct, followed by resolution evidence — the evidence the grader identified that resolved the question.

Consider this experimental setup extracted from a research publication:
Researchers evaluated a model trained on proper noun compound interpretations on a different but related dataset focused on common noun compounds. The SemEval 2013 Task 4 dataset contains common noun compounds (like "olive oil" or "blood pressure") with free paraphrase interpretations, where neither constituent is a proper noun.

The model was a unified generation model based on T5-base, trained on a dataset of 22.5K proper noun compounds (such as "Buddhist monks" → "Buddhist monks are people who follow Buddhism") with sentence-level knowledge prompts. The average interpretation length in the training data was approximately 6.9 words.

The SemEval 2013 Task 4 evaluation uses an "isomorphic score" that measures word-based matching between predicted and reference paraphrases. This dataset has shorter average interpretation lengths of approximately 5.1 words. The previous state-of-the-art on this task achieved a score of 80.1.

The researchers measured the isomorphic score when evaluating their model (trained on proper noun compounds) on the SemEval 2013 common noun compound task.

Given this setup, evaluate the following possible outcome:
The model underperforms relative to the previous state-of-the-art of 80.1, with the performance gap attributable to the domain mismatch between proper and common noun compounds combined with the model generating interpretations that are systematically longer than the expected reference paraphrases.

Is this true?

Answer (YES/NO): NO